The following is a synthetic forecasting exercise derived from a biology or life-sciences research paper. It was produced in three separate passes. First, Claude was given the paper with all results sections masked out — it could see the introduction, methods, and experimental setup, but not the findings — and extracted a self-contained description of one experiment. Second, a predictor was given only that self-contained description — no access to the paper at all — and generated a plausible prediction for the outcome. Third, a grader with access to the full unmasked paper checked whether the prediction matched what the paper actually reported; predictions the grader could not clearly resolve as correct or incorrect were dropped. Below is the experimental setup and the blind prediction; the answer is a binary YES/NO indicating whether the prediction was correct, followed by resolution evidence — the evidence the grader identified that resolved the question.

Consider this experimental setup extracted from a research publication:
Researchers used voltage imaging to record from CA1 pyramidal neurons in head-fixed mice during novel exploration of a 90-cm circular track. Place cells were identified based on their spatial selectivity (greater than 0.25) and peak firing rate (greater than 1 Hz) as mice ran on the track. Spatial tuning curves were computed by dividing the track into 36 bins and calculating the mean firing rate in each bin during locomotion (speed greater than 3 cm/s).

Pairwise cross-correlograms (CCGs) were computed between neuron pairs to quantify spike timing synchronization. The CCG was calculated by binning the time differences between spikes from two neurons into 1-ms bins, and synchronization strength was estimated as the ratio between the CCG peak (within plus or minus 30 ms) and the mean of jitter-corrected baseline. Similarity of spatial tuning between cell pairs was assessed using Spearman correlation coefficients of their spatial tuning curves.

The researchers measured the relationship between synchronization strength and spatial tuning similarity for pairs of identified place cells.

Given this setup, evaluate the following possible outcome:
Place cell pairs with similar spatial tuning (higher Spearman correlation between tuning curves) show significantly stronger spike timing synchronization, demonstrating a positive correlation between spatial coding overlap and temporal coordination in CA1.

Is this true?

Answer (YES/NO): NO